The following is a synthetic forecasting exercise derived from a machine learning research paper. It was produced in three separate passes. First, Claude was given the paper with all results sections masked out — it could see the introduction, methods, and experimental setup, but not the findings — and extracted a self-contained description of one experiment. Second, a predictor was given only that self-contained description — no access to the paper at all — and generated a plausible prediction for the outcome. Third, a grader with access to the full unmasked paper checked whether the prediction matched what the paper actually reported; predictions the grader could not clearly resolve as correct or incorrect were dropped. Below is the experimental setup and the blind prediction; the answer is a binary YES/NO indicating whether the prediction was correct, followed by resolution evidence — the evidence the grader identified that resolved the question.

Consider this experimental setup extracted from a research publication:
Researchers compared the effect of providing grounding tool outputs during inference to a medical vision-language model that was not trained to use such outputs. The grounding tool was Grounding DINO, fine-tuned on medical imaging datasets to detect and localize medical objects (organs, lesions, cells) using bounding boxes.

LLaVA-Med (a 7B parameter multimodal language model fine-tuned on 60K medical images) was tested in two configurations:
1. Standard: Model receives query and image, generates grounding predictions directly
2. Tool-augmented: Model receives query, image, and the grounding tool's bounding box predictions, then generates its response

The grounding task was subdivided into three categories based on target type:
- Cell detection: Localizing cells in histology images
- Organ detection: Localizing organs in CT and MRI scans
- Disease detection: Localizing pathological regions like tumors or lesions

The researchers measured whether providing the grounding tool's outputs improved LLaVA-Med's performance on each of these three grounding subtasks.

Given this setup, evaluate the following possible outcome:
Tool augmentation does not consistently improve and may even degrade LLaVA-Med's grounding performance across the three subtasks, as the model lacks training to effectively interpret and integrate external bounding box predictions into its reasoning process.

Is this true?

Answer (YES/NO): YES